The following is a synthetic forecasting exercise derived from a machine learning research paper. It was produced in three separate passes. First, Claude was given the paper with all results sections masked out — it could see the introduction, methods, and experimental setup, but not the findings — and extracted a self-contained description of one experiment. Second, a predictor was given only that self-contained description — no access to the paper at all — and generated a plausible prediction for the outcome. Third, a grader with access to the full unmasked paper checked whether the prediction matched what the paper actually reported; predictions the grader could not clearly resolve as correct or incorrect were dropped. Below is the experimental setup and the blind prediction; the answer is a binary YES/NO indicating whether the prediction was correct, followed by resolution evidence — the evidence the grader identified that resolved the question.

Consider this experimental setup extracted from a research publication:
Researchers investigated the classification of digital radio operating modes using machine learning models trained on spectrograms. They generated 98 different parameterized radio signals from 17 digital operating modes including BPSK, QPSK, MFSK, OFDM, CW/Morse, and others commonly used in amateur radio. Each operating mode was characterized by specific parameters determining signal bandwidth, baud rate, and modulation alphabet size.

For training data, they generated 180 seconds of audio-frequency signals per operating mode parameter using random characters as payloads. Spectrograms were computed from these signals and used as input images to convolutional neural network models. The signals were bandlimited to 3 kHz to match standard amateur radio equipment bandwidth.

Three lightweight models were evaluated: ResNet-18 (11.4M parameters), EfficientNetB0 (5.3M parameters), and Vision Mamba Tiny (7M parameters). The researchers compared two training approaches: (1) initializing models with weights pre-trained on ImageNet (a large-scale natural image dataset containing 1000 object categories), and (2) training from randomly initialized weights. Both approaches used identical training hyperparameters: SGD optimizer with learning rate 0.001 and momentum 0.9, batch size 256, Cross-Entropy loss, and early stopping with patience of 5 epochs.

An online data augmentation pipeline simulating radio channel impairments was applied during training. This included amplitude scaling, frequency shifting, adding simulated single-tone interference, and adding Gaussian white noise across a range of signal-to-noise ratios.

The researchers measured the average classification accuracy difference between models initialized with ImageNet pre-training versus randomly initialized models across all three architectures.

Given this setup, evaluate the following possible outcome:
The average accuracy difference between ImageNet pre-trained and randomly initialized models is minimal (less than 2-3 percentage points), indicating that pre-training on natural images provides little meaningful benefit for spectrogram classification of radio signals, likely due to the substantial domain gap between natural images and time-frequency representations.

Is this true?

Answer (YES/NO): NO